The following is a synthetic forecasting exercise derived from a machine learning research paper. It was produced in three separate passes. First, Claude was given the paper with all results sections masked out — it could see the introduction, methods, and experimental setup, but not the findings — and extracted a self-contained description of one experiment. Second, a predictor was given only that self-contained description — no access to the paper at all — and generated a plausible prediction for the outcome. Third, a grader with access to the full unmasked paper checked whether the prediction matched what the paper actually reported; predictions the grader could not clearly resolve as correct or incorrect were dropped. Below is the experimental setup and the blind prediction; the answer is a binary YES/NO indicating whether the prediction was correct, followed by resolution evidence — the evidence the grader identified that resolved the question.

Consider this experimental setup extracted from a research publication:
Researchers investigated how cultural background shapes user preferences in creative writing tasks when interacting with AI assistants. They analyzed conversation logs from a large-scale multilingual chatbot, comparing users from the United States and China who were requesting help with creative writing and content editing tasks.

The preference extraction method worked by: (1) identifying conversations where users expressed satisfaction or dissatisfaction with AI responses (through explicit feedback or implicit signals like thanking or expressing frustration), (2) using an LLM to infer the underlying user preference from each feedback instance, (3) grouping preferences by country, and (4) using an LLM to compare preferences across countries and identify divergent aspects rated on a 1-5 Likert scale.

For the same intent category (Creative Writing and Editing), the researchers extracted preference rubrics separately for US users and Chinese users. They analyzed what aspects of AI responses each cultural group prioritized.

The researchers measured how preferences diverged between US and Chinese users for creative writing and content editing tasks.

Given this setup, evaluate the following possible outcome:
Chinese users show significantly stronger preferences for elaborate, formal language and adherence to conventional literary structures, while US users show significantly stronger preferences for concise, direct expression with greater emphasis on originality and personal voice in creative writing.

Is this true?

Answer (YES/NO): NO